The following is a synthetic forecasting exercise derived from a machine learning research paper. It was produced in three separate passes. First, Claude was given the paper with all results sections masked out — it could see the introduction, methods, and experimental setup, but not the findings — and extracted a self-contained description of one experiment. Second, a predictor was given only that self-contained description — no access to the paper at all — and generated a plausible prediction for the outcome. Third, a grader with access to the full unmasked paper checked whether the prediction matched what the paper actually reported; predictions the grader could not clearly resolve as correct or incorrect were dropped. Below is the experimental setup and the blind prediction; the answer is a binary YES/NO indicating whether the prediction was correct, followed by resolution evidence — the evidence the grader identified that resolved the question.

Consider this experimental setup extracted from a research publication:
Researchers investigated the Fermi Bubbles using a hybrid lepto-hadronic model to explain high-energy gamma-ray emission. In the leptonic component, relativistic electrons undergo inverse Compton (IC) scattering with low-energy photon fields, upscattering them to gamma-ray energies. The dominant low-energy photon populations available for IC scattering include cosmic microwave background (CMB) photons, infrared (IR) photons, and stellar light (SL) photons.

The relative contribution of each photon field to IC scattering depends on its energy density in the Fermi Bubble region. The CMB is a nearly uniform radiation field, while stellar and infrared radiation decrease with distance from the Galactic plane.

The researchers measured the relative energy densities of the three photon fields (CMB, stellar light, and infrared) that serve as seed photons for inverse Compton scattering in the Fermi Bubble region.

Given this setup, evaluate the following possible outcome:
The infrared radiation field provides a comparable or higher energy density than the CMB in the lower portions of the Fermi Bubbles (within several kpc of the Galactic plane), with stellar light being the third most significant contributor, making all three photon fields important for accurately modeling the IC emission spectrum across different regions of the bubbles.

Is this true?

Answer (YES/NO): NO